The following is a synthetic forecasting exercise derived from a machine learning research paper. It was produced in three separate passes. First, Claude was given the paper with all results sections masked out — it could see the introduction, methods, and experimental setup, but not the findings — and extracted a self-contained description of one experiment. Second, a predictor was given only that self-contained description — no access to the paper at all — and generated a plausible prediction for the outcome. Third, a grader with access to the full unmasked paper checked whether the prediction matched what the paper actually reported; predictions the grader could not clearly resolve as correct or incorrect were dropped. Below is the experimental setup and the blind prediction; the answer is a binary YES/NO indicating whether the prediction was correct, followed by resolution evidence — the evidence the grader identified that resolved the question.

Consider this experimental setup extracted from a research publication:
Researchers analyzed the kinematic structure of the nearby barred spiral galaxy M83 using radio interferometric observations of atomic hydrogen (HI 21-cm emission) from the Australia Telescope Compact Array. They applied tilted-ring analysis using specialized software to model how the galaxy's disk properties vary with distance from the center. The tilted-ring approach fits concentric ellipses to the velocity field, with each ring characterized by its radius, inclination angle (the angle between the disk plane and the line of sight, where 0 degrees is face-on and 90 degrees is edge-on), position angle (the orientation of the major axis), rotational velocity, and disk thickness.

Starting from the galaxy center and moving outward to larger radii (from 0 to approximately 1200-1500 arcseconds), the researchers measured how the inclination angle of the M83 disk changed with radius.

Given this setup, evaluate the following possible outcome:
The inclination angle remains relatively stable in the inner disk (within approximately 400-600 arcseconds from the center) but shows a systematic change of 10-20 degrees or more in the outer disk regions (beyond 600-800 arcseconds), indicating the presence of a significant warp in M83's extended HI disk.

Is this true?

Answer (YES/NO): NO